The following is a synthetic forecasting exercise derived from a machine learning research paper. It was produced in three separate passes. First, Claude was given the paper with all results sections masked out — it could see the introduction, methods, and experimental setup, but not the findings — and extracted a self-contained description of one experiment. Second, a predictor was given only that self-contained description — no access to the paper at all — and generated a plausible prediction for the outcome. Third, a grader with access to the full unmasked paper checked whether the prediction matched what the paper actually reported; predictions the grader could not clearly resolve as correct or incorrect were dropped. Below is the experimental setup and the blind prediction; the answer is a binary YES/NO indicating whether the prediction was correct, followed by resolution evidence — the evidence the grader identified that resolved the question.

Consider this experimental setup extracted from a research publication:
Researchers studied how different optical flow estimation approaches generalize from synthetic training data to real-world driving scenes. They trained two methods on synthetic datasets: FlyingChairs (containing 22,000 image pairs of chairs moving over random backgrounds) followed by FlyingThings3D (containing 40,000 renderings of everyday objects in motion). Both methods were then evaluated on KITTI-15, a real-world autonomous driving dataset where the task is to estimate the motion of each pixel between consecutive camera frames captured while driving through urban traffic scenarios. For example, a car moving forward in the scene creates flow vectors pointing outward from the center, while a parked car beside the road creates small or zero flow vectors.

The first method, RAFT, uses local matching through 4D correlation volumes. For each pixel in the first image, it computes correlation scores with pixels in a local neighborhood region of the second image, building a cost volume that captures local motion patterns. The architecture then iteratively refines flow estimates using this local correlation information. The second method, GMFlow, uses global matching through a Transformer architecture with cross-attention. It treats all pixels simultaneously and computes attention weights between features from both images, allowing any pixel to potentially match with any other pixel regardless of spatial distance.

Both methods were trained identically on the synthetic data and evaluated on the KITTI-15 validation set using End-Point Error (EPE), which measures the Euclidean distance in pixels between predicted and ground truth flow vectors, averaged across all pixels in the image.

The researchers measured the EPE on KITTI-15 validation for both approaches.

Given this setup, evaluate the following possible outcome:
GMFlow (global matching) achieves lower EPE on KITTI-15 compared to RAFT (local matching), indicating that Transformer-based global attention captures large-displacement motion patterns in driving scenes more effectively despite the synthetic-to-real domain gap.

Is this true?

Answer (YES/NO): NO